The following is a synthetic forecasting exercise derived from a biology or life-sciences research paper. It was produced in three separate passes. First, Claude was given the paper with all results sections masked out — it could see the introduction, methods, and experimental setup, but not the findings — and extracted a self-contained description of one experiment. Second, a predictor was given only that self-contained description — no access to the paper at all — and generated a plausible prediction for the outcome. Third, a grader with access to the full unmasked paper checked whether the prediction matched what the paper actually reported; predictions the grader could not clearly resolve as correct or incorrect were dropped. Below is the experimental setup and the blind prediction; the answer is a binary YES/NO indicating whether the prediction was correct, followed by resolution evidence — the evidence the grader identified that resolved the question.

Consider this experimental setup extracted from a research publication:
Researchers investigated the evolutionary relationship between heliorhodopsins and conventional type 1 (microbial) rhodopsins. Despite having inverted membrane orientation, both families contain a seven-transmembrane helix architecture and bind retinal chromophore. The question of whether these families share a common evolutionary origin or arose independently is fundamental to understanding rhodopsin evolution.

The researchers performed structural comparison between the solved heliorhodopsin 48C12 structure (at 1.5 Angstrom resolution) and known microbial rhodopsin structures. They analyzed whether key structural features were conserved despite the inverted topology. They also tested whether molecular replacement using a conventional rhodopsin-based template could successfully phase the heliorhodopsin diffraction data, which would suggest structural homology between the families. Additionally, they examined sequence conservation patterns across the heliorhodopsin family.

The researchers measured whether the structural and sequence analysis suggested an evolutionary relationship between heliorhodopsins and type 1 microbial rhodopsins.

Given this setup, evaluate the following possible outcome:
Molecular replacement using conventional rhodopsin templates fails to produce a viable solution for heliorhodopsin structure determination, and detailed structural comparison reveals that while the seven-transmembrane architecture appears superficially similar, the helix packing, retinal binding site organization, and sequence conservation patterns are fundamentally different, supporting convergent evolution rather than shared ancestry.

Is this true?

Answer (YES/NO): NO